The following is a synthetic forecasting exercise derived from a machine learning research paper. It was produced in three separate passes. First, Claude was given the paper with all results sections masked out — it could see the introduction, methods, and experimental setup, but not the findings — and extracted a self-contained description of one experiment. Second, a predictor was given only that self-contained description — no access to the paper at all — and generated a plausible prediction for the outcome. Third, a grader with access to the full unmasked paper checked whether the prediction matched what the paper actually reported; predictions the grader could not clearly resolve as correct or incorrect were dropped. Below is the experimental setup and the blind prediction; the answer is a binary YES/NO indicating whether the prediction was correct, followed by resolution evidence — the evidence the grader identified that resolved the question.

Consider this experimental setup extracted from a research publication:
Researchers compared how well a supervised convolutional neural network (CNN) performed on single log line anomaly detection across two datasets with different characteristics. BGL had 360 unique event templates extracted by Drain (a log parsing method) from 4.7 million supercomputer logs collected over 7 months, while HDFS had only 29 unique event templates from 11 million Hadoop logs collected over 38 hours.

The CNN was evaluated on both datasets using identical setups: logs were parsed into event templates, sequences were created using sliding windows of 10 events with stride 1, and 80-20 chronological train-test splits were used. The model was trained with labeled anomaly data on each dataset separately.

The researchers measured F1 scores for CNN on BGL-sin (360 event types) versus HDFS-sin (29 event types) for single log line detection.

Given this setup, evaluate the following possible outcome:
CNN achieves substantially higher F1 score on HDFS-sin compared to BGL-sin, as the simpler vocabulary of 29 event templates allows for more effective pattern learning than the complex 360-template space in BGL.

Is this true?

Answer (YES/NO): YES